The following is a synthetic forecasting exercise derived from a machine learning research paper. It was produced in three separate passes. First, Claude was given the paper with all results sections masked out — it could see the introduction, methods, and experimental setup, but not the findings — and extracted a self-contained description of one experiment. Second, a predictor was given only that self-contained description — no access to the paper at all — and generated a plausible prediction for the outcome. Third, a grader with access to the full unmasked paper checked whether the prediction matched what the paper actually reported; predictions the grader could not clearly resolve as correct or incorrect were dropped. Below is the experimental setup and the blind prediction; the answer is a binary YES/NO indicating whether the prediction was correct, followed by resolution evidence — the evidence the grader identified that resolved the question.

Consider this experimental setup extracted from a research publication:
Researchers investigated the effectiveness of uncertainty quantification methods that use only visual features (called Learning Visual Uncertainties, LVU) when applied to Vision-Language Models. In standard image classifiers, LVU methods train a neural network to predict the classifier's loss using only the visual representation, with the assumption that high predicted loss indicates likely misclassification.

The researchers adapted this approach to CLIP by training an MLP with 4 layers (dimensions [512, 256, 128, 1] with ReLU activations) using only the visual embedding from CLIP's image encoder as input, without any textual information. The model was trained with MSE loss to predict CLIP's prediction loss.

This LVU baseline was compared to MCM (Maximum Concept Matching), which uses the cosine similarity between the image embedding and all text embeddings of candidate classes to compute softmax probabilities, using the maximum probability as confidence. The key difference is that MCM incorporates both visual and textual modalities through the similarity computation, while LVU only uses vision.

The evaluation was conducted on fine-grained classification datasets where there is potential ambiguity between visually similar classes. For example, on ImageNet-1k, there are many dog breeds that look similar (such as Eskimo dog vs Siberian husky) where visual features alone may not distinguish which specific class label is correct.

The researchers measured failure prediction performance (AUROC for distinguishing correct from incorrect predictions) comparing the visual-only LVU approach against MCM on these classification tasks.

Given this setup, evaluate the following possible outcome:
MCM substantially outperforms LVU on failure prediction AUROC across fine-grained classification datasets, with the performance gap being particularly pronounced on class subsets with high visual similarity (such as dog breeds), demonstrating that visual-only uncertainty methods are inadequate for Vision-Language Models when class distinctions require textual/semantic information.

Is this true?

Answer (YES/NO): NO